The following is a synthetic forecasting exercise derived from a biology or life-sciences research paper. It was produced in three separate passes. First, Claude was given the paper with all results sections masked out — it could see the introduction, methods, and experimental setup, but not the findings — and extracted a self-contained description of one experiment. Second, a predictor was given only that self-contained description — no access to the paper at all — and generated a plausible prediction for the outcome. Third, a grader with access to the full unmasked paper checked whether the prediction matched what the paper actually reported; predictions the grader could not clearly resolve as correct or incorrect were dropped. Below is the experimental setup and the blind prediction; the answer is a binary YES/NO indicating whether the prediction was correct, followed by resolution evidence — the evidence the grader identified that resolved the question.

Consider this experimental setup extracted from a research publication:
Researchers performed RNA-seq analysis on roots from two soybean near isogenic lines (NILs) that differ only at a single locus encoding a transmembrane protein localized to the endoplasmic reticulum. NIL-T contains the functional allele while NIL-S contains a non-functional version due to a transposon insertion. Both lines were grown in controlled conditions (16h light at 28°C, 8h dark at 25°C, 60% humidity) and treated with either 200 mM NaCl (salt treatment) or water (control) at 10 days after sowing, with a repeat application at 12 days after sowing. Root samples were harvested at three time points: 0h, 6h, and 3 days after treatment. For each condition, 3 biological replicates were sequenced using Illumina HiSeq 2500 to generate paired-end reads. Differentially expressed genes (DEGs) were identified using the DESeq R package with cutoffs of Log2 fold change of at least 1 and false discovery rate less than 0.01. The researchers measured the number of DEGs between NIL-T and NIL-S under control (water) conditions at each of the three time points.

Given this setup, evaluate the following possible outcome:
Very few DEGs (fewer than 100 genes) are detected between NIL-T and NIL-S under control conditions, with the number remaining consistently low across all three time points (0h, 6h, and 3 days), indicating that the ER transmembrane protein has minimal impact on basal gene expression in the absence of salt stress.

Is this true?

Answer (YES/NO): YES